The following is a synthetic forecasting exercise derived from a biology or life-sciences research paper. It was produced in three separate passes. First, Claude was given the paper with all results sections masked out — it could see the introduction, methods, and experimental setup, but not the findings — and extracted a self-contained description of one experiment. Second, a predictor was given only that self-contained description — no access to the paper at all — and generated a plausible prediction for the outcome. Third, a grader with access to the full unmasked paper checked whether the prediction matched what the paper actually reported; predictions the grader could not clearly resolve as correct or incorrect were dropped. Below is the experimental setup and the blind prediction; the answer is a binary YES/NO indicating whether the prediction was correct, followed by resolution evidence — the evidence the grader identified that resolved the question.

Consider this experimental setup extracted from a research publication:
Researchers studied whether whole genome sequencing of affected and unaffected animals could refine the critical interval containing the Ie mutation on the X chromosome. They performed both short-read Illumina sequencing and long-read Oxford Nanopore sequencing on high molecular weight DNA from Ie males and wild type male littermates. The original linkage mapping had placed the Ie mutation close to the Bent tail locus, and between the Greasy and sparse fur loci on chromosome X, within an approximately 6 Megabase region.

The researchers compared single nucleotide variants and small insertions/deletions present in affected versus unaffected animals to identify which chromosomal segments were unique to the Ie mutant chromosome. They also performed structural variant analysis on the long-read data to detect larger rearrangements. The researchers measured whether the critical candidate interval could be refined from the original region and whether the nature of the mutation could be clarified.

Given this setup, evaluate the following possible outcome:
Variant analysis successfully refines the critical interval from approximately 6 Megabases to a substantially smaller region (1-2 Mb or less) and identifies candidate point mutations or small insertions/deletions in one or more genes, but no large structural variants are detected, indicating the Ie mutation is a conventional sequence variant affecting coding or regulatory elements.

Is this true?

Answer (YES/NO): NO